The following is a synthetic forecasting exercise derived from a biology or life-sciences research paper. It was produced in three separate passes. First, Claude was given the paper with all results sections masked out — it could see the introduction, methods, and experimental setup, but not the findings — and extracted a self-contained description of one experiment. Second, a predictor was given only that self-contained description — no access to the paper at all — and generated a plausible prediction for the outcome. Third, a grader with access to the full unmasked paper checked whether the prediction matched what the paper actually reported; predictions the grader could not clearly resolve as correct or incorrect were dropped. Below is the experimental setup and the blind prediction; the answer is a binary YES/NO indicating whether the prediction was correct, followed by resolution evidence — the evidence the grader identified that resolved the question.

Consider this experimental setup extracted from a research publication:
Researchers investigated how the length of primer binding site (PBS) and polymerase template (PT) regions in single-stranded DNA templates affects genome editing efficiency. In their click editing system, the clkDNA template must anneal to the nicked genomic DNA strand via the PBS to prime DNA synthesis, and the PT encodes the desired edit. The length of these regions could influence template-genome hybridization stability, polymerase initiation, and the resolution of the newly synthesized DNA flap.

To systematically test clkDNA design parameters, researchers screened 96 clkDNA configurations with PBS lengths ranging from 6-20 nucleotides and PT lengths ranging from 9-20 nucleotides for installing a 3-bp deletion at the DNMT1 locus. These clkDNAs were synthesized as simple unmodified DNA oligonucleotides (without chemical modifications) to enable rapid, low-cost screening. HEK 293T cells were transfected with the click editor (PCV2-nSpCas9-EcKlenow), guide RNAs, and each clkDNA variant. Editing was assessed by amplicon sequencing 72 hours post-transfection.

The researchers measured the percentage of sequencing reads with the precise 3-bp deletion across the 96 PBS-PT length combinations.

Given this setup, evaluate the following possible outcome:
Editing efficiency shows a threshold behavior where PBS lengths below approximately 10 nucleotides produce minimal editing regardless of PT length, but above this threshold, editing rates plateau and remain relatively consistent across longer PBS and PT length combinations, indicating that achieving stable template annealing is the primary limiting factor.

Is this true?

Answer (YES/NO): NO